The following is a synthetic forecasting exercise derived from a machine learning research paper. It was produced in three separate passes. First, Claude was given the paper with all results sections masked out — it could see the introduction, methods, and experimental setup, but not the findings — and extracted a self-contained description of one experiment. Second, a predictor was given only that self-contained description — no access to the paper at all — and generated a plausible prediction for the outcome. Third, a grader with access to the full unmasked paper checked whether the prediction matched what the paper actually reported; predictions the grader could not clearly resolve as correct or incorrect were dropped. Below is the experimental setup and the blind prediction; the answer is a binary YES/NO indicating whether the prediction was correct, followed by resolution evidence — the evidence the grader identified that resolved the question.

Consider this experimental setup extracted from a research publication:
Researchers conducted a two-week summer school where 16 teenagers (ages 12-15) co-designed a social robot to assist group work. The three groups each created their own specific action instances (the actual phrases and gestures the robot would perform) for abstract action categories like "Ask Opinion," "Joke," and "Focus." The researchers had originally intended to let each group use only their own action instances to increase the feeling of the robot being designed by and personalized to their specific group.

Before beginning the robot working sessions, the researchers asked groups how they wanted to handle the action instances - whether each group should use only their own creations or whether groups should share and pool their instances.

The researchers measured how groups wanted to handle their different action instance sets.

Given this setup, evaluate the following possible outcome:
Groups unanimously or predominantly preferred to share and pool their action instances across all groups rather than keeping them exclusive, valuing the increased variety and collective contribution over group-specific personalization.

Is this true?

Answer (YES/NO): YES